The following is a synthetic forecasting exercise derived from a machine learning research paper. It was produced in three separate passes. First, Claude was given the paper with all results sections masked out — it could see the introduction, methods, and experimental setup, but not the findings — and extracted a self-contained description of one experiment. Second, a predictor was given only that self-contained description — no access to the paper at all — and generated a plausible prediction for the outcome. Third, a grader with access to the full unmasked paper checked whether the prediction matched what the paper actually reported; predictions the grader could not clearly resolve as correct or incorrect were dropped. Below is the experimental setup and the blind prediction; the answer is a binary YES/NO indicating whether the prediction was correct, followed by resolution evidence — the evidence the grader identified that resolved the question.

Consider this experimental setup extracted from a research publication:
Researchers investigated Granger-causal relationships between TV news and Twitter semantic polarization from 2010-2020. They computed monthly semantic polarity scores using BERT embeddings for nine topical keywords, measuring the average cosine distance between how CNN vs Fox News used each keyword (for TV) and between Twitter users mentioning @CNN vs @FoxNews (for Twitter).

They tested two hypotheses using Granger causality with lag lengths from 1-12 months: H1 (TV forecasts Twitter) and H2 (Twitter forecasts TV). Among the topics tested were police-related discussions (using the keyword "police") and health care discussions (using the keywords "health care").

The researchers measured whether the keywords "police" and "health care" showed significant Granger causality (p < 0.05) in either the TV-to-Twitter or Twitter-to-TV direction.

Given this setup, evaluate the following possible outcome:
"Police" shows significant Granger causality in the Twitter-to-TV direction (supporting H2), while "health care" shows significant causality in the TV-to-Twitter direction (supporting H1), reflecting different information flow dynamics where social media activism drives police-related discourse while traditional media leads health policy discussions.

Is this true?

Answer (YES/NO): NO